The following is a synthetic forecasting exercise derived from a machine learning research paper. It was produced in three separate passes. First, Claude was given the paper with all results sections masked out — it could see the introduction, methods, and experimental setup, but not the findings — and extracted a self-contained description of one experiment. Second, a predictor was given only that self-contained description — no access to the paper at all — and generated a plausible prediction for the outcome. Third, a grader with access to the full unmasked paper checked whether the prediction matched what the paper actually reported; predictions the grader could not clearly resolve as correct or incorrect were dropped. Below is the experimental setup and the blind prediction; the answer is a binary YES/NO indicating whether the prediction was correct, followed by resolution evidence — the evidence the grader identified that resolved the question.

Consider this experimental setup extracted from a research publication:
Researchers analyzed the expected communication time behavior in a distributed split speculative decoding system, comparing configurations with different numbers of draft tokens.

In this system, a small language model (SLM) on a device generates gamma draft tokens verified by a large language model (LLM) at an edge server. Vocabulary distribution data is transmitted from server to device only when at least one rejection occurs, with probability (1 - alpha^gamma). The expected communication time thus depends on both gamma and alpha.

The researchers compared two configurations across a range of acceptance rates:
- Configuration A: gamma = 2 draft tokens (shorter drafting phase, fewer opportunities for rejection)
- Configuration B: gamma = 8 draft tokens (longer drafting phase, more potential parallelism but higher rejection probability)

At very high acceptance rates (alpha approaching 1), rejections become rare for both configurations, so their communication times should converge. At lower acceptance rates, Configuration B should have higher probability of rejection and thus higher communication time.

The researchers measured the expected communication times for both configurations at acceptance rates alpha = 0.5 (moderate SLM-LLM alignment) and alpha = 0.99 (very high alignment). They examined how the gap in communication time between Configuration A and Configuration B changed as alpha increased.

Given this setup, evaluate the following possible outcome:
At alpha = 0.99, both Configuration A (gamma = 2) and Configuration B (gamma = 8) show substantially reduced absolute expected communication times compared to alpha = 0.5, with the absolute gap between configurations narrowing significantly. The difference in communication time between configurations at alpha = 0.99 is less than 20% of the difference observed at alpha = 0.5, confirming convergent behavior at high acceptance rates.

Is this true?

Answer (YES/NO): NO